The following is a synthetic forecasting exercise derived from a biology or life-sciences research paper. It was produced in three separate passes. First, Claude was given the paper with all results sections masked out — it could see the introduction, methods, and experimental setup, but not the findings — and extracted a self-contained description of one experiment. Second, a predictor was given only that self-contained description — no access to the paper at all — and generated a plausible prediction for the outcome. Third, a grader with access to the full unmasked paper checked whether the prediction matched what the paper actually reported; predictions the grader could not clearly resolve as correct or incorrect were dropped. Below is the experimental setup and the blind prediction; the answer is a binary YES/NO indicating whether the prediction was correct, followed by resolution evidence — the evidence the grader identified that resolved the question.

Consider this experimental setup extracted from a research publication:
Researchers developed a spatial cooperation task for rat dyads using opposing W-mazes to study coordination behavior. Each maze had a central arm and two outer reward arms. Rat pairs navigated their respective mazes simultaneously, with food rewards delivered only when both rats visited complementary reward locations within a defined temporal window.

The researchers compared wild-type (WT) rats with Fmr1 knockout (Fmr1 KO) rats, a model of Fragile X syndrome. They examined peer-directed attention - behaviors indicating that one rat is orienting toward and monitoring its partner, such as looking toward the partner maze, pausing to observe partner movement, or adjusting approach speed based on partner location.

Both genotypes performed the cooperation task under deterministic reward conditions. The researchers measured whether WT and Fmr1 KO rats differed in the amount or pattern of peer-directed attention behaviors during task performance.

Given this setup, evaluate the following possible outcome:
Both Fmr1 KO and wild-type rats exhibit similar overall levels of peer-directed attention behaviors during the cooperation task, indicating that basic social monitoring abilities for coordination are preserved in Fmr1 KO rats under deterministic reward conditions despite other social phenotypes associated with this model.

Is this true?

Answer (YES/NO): YES